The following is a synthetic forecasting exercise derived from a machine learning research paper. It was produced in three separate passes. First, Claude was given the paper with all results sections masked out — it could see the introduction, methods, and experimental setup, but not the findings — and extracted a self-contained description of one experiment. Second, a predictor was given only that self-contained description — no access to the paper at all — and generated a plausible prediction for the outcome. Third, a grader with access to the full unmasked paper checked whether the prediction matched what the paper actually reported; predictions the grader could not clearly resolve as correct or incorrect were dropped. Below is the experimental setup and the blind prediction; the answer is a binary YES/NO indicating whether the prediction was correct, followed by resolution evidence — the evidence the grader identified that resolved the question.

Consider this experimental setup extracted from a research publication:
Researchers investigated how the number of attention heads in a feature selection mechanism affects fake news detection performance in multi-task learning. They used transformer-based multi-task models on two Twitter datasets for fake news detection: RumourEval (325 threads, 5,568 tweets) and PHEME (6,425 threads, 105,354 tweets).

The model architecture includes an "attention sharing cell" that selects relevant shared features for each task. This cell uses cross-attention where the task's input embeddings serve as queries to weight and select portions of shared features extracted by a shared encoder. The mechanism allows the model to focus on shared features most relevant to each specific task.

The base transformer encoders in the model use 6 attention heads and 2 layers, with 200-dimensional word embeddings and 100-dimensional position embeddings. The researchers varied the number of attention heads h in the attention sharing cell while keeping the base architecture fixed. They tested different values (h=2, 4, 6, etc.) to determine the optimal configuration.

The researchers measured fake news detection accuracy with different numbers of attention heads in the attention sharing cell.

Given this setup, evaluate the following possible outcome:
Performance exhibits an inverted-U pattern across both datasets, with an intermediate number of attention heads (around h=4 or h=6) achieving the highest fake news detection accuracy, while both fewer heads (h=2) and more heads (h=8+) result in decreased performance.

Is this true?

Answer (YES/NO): NO